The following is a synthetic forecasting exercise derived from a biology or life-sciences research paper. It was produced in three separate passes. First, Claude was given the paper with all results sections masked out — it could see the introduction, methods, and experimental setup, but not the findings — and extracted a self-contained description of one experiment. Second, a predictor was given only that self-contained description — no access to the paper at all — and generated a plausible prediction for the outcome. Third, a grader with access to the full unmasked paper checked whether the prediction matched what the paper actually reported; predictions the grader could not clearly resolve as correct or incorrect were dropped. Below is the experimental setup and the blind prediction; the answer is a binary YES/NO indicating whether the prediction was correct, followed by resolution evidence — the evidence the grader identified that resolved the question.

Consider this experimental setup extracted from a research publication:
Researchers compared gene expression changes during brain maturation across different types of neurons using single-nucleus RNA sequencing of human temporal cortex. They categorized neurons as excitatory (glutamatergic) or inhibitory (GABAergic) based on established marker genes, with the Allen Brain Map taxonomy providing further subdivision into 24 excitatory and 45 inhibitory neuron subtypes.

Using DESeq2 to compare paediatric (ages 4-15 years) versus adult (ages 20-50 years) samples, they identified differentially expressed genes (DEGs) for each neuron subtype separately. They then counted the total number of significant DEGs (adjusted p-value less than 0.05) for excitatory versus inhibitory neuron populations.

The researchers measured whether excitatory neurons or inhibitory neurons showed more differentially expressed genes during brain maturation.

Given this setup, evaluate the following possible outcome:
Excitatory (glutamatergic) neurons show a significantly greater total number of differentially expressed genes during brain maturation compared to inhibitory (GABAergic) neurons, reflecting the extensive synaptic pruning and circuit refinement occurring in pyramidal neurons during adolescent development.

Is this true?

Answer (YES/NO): YES